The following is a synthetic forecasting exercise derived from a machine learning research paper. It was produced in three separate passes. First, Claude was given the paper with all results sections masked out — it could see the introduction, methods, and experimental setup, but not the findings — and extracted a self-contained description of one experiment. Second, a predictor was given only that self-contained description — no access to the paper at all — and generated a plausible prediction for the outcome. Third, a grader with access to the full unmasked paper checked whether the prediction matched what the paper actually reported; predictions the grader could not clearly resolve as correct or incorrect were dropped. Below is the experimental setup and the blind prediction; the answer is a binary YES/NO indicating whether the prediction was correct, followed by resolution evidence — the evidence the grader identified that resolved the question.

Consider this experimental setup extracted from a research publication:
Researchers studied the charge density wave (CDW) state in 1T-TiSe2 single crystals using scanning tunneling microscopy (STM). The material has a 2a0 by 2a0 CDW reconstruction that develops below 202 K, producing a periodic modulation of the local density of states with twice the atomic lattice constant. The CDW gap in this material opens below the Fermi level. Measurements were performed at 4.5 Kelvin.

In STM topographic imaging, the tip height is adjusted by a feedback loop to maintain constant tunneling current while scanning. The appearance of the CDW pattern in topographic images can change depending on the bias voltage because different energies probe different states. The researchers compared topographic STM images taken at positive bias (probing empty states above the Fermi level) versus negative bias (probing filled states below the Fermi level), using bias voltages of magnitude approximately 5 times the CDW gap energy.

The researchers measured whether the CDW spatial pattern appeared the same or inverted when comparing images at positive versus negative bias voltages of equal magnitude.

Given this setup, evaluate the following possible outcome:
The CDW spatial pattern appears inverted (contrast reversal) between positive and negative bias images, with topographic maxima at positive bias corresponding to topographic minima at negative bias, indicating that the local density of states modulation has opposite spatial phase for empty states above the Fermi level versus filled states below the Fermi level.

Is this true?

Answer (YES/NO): YES